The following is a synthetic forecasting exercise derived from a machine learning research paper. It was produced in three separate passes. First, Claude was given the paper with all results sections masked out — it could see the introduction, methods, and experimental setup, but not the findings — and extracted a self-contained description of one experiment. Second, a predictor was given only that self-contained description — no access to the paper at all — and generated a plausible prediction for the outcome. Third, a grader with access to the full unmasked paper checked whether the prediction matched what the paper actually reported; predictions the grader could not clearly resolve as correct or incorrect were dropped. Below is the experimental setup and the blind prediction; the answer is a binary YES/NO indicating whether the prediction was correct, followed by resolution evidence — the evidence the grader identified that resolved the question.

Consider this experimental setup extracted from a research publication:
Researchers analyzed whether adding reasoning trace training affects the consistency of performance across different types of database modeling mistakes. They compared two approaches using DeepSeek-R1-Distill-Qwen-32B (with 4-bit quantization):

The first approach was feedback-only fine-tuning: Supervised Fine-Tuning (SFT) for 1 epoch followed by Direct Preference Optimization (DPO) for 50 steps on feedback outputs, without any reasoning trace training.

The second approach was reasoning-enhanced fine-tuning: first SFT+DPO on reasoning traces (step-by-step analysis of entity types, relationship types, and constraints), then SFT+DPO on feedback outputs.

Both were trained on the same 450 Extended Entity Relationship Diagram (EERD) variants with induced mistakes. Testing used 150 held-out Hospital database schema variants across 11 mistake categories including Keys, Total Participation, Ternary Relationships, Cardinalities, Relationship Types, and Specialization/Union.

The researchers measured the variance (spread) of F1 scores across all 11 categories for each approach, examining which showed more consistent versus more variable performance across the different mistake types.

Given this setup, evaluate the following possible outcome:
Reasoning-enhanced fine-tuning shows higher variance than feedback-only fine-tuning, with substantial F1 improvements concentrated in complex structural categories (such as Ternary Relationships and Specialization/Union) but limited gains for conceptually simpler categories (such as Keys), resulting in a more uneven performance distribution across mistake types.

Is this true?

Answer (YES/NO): NO